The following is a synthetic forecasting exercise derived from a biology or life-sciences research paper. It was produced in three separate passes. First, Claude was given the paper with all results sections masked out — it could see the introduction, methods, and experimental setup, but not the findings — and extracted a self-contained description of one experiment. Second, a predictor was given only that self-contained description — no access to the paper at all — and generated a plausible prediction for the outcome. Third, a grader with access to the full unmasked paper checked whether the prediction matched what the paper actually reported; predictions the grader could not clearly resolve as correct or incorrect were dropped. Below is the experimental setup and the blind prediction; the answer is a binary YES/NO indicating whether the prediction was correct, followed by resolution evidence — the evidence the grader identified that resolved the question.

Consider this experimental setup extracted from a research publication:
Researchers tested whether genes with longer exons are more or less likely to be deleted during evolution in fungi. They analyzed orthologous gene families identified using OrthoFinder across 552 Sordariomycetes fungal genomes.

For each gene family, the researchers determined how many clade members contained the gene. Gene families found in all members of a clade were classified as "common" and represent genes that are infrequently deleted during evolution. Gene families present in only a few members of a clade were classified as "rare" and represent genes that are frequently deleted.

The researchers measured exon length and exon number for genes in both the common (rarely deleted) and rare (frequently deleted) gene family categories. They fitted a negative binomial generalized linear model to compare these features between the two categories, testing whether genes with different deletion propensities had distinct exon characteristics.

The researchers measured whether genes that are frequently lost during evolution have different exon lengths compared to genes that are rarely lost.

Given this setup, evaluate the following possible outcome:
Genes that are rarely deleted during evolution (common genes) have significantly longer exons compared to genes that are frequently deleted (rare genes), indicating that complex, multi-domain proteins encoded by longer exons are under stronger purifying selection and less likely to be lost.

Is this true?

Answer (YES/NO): YES